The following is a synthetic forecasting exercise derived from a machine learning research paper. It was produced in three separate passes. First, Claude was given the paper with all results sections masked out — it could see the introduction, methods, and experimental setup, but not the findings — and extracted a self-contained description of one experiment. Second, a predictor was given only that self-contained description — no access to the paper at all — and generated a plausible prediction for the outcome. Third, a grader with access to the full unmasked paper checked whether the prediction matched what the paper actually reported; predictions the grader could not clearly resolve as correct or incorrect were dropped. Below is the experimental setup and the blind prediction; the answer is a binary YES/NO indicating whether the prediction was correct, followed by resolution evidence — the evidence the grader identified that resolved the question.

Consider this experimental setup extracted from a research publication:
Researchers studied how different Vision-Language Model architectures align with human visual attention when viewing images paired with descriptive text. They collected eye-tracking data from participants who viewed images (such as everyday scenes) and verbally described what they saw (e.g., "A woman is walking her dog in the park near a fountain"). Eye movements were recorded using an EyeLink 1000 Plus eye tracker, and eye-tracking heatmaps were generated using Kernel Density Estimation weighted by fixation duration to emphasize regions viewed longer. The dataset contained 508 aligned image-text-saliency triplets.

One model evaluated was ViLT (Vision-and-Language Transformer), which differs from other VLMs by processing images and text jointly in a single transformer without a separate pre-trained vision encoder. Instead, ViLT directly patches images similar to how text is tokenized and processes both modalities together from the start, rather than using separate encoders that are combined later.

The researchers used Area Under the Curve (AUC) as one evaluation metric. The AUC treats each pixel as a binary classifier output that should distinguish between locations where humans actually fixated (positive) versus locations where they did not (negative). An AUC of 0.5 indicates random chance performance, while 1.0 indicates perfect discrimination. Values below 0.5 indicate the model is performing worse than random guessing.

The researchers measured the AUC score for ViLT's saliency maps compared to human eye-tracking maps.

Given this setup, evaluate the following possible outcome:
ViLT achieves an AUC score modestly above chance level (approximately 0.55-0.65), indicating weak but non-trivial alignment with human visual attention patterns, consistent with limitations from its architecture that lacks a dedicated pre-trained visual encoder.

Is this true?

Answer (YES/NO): NO